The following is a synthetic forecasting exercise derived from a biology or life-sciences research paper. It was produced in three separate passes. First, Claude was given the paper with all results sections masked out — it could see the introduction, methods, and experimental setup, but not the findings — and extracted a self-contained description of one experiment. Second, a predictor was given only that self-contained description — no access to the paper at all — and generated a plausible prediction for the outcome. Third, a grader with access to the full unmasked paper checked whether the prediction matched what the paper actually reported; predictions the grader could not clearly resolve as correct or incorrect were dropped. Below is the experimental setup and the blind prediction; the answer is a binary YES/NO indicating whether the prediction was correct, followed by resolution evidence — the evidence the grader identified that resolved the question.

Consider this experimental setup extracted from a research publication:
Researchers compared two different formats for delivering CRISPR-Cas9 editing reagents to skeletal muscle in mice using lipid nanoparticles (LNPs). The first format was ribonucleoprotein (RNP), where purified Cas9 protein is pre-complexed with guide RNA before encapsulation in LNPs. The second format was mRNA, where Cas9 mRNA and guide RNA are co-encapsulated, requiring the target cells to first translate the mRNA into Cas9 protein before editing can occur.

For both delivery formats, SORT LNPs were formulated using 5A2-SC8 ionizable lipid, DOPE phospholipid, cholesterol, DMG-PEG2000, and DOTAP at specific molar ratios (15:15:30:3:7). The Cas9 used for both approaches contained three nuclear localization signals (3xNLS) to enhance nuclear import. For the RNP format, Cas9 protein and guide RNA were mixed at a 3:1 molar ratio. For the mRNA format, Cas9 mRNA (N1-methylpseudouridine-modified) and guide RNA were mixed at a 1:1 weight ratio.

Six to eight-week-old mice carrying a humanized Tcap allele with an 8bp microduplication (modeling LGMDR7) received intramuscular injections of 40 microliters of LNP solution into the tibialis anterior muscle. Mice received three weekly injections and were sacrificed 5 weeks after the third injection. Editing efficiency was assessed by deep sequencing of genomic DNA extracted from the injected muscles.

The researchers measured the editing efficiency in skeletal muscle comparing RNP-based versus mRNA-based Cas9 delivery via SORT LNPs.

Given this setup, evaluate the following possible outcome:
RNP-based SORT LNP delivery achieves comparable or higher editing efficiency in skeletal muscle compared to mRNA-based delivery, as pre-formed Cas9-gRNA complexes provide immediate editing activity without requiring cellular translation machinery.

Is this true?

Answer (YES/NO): NO